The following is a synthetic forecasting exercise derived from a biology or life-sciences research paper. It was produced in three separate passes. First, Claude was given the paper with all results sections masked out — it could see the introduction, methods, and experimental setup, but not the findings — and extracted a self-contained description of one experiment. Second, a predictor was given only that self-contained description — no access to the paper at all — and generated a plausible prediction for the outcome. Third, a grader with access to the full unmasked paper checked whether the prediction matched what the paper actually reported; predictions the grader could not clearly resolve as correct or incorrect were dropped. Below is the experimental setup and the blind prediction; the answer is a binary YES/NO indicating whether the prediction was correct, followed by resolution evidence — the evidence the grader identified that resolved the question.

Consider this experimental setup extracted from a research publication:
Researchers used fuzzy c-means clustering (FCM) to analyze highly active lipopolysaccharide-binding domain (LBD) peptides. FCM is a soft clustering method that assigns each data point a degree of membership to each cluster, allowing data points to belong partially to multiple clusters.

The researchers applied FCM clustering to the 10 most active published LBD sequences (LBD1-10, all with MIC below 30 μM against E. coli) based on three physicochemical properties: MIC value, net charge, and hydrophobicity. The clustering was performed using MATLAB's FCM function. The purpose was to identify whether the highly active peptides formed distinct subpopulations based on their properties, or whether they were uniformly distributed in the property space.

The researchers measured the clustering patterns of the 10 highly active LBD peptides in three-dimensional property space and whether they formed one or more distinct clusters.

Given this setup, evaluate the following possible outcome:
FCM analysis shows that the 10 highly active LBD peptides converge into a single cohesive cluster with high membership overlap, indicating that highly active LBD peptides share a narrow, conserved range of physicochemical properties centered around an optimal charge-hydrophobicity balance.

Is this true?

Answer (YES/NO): NO